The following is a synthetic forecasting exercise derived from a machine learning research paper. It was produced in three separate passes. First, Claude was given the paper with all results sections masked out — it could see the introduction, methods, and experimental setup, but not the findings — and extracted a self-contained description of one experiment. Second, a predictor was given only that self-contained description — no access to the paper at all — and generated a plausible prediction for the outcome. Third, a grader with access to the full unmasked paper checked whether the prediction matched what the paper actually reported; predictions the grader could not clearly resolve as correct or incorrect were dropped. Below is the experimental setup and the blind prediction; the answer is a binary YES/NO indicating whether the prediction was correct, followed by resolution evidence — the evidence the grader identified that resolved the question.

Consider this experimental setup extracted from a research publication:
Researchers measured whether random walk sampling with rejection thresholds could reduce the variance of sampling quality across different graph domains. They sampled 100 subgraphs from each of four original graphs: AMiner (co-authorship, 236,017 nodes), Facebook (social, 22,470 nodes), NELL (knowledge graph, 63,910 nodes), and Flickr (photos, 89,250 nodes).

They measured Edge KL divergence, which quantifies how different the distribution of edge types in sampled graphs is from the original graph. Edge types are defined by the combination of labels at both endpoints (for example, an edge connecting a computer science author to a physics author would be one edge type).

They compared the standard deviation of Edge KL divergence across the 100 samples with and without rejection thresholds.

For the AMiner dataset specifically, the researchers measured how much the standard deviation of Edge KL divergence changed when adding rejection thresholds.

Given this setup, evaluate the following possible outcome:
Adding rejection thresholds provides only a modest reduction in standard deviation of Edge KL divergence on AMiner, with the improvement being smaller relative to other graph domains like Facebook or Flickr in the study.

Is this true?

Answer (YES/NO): NO